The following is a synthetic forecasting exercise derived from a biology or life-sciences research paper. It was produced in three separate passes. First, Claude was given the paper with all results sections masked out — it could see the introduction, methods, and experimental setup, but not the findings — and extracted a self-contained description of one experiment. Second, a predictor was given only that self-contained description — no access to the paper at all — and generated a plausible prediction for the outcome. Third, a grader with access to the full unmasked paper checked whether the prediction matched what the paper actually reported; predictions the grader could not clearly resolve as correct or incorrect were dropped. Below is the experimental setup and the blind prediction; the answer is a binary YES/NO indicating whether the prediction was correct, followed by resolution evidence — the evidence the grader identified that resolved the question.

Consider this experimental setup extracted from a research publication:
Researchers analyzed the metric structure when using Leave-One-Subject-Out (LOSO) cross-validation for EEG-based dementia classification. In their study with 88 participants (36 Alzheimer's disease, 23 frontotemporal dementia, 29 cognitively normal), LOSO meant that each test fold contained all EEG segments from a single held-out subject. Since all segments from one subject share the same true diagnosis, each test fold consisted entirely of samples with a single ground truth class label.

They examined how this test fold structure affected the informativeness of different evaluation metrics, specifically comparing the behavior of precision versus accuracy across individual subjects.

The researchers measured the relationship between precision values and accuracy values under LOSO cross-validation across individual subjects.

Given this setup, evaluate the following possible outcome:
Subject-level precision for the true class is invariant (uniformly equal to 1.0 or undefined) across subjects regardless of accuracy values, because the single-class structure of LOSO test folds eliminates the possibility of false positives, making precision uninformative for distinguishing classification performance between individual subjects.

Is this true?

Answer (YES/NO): NO